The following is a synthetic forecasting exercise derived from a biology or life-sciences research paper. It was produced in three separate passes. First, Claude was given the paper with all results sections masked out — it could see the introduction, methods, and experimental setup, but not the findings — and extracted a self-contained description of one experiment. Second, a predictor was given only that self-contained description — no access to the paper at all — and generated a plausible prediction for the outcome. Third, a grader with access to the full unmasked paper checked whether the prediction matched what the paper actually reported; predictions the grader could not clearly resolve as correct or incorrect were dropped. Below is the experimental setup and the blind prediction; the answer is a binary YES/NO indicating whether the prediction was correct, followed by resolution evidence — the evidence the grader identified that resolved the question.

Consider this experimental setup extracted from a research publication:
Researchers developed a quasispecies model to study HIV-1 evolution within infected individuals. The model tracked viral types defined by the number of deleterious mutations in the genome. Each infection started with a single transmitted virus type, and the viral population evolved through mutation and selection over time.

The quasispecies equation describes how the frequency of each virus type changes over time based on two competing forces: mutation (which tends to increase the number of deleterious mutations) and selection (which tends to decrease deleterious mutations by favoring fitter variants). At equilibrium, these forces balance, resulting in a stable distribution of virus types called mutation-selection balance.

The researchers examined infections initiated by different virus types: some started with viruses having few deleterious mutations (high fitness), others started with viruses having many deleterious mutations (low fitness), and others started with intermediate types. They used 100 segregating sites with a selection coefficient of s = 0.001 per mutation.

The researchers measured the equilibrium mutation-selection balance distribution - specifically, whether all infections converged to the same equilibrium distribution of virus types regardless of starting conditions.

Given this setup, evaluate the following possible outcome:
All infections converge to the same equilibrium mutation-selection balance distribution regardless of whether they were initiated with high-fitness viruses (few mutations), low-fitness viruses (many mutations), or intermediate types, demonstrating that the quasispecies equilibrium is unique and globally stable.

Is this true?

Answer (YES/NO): NO